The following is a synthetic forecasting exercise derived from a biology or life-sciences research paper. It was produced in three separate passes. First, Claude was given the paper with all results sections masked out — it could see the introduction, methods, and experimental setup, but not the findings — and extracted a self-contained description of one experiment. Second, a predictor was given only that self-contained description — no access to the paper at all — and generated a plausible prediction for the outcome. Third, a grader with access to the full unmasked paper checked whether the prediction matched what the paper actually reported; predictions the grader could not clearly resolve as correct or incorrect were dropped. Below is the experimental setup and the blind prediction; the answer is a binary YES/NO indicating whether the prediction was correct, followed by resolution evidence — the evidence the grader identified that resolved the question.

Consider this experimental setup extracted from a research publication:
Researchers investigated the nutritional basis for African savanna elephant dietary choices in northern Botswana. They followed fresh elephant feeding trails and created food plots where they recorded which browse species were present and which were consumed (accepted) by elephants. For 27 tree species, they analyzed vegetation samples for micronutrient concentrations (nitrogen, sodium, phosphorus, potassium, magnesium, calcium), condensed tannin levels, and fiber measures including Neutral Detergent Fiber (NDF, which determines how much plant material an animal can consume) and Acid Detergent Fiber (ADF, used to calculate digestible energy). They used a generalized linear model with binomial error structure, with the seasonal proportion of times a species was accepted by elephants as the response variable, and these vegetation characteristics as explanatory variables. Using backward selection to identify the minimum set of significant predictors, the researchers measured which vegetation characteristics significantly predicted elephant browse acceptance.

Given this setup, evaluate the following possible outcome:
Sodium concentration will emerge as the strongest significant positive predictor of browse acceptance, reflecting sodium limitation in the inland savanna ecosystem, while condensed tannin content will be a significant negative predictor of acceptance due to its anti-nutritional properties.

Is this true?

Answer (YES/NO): NO